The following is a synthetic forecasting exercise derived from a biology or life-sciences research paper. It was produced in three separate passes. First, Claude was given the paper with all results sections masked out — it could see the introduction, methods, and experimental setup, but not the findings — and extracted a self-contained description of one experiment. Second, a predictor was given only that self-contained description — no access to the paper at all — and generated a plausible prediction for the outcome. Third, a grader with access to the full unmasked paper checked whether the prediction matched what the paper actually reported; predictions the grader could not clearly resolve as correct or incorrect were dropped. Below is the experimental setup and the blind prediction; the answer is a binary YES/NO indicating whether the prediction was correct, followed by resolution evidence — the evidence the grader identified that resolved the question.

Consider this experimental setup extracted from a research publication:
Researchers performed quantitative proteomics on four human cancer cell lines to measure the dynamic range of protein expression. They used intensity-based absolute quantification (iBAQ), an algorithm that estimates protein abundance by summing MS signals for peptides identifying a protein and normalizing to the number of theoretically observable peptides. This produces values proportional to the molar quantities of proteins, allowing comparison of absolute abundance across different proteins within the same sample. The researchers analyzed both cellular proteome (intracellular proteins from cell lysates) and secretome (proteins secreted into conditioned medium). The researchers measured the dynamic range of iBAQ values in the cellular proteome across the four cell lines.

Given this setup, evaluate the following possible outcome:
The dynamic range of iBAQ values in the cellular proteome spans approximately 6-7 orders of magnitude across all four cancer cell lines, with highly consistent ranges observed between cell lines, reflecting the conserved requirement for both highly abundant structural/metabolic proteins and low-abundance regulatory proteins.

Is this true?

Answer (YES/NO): YES